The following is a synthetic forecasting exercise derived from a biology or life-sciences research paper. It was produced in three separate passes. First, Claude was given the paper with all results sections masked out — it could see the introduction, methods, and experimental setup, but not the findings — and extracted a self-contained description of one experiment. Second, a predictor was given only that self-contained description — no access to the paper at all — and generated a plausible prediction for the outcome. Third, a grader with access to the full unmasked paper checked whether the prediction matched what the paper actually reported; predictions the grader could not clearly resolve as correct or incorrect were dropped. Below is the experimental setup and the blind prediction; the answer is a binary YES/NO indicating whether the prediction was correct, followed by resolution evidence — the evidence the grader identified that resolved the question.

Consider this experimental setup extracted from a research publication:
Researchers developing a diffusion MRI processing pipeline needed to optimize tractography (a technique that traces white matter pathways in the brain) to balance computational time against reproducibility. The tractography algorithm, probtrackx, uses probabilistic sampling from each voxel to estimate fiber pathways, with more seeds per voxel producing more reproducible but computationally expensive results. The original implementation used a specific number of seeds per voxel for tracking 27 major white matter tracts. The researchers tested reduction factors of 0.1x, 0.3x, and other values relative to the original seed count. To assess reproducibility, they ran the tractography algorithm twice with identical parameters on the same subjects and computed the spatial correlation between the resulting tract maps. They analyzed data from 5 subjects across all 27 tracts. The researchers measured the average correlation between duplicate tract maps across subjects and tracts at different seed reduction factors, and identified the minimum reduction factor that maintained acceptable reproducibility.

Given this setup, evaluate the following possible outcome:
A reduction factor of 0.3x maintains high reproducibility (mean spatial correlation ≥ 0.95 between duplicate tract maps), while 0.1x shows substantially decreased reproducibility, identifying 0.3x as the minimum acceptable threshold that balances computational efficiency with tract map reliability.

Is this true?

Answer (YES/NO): NO